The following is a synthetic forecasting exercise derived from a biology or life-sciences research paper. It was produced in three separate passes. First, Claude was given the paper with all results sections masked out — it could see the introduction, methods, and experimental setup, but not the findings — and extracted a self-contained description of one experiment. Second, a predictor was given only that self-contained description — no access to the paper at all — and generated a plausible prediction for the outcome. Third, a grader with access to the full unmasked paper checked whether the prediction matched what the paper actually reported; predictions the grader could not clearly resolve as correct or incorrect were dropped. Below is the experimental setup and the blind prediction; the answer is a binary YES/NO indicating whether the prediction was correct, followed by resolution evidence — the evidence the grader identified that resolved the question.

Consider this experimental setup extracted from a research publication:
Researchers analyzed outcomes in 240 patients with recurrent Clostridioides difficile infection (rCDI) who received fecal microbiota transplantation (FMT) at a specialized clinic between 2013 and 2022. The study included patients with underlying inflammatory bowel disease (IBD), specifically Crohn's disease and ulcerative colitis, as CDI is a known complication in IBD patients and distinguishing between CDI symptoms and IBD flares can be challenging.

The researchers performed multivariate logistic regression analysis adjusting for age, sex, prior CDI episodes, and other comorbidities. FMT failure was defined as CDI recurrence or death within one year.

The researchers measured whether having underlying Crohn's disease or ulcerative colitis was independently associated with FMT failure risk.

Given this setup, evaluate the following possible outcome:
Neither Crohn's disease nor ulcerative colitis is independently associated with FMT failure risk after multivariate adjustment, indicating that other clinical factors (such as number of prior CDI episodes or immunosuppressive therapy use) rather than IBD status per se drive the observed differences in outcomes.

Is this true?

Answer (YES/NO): YES